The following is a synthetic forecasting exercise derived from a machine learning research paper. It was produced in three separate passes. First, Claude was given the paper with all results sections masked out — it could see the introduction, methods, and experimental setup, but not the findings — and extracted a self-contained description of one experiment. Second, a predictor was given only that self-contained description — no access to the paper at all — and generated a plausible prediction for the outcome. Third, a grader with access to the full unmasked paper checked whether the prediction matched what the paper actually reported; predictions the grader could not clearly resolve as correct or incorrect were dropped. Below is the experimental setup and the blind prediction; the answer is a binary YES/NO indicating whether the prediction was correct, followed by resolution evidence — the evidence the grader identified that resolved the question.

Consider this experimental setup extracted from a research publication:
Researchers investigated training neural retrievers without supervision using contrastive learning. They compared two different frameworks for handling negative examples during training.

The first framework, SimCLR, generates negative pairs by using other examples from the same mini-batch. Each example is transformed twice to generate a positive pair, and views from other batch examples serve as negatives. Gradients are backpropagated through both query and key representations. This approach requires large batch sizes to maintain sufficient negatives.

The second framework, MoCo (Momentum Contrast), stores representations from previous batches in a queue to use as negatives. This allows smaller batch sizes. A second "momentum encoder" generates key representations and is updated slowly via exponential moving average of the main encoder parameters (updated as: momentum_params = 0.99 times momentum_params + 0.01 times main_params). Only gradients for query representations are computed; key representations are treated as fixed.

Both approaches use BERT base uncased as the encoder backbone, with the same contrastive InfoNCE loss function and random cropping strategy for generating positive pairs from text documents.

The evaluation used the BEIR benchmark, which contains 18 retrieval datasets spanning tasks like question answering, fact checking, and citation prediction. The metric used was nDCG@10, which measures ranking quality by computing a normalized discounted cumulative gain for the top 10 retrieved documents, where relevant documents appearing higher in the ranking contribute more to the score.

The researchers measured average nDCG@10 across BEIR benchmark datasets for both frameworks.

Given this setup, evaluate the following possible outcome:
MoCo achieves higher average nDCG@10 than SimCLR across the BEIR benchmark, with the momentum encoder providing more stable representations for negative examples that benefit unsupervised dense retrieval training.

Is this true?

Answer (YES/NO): NO